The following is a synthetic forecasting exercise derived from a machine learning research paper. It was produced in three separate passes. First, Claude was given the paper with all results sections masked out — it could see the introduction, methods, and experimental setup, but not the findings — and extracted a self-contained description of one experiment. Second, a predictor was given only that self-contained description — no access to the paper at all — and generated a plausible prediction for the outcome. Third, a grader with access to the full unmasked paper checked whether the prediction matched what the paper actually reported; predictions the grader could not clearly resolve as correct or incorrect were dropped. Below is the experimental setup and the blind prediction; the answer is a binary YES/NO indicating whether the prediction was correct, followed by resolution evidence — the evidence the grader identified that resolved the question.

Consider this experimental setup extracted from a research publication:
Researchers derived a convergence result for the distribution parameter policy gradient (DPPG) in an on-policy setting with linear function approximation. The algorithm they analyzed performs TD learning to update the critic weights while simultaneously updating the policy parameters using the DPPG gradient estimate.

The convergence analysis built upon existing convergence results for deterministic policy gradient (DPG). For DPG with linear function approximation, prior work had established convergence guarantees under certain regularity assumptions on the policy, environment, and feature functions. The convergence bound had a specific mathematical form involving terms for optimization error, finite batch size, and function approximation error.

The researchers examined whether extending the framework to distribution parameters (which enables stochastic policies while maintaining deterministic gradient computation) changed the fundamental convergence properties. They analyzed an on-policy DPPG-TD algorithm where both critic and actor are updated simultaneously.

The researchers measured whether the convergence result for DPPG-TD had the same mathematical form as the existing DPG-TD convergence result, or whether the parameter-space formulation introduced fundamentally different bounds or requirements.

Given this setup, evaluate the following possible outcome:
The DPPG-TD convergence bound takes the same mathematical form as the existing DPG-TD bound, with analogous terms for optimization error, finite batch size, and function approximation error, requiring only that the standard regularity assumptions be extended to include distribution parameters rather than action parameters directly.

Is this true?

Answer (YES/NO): YES